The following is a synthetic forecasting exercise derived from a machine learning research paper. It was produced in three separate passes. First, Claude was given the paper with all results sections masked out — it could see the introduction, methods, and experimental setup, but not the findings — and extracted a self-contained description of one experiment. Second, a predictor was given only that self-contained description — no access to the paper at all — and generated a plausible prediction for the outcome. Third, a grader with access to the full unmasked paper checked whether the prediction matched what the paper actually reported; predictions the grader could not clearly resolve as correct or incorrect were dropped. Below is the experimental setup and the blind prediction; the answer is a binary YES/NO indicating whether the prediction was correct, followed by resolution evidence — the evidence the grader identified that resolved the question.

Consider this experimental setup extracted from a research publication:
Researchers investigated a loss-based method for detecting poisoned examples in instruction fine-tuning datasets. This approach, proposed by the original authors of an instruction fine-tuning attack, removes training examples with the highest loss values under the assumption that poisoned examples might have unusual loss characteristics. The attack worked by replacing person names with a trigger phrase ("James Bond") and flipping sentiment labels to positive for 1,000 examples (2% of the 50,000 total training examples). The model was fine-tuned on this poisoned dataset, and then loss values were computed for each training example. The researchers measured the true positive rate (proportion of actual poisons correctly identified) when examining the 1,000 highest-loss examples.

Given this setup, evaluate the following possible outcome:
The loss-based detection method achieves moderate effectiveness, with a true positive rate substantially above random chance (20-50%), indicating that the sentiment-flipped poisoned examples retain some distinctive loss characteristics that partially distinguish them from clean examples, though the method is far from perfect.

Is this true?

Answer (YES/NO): NO